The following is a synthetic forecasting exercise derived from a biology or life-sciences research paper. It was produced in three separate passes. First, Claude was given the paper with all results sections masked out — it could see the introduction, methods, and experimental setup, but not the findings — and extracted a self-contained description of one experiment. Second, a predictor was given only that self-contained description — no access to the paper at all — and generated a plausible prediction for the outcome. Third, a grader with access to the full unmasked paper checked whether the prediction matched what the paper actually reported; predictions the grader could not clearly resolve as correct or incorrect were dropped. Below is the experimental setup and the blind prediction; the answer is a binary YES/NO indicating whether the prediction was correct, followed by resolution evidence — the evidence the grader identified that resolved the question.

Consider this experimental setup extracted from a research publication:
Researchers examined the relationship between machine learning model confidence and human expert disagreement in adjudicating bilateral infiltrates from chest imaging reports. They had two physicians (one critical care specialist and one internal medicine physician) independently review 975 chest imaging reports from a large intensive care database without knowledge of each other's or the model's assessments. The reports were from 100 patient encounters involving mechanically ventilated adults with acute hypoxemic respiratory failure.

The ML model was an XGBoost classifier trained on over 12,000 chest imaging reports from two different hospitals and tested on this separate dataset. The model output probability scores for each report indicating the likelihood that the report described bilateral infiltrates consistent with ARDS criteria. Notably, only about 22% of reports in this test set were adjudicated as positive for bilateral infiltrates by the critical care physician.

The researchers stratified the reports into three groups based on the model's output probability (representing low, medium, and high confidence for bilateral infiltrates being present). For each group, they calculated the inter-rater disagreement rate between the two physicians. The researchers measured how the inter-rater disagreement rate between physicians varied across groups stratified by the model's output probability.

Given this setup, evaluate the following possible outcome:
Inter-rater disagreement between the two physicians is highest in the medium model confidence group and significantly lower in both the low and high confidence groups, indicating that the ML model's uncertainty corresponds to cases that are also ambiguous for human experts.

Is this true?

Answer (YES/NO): NO